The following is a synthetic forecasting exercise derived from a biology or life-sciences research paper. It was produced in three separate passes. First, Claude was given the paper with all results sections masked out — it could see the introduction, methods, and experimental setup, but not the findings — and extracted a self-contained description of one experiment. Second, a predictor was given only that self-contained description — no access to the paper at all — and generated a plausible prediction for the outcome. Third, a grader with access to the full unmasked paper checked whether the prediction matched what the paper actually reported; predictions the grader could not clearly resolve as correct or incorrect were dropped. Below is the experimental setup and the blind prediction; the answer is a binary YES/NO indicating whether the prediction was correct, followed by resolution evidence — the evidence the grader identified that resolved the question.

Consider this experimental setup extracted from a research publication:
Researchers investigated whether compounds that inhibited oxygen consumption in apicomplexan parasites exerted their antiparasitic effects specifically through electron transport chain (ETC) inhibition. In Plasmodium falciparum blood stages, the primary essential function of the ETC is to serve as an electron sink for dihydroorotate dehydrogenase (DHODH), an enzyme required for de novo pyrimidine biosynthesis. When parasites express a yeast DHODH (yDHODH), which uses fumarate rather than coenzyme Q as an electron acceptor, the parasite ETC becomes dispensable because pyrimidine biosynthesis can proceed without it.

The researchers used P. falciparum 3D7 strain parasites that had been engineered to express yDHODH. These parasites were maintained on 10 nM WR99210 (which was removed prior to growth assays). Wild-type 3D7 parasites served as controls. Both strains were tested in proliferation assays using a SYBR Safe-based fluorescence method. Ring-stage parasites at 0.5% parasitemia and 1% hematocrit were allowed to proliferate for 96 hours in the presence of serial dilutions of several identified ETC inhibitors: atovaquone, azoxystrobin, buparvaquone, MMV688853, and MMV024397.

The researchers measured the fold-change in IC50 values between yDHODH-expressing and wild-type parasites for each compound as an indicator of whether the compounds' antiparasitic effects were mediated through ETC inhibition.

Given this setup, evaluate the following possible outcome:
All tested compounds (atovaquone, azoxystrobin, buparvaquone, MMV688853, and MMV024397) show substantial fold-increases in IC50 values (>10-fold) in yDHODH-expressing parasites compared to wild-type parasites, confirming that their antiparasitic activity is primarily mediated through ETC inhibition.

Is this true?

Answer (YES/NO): NO